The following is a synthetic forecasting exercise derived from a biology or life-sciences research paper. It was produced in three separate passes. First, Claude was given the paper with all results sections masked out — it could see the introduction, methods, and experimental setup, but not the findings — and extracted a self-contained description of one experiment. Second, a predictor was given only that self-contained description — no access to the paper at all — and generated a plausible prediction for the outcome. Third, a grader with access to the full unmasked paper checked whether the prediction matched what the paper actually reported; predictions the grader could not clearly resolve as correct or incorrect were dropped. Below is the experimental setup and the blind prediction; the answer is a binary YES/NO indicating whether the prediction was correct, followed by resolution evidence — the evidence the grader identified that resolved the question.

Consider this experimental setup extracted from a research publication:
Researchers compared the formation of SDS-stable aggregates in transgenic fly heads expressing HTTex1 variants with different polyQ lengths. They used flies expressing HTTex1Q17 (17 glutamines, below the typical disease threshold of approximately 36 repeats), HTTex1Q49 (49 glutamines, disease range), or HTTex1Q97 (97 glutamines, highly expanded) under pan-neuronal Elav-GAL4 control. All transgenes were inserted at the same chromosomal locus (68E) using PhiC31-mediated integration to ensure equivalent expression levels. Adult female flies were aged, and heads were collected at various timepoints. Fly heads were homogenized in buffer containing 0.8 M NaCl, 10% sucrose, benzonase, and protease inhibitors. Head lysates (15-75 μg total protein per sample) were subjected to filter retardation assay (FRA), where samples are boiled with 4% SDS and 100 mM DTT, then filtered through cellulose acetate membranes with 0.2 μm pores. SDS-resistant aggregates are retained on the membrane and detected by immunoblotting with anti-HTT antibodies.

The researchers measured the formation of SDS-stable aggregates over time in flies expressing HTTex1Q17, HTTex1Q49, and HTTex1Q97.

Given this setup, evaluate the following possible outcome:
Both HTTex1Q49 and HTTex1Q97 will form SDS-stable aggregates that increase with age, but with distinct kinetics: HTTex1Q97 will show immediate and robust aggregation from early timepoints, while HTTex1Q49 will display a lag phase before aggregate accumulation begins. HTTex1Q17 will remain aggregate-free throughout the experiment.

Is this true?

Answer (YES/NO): NO